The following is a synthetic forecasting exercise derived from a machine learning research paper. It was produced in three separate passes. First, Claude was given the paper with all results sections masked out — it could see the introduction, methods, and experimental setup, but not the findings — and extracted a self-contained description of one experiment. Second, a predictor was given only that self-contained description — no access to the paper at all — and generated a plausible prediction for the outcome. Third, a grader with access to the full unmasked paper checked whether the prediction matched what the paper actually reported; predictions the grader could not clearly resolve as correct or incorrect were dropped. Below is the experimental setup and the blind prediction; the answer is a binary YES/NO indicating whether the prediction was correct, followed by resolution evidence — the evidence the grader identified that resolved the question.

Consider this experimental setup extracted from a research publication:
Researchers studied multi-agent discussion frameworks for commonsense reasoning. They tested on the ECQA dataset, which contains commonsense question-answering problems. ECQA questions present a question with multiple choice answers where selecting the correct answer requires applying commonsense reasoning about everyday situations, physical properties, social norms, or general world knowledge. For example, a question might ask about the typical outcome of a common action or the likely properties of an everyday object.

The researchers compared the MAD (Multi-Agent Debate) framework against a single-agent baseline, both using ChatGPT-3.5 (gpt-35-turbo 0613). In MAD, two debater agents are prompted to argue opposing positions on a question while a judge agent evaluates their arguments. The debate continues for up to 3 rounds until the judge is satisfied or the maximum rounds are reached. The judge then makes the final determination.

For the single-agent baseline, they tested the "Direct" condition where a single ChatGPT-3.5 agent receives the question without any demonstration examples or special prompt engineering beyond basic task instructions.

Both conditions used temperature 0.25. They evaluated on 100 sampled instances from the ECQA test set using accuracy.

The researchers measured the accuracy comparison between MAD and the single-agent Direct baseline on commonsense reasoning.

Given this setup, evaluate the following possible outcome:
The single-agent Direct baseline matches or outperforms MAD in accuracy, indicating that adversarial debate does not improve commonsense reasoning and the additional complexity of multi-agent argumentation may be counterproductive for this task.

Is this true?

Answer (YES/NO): YES